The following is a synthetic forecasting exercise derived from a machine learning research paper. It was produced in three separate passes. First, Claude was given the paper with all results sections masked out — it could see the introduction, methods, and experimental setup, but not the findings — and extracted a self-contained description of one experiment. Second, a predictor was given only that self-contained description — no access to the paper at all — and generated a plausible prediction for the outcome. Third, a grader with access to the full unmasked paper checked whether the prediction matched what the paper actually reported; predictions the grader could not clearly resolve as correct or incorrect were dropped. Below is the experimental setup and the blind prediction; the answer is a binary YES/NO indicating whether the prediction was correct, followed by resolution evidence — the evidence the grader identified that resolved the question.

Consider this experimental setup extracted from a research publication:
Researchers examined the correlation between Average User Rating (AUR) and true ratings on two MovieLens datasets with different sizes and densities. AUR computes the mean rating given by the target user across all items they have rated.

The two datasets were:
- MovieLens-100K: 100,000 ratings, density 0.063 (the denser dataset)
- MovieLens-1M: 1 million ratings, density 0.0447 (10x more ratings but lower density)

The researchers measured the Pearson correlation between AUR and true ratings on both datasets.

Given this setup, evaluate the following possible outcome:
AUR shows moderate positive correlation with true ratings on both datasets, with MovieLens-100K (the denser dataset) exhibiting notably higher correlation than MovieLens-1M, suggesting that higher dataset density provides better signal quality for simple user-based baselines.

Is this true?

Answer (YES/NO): NO